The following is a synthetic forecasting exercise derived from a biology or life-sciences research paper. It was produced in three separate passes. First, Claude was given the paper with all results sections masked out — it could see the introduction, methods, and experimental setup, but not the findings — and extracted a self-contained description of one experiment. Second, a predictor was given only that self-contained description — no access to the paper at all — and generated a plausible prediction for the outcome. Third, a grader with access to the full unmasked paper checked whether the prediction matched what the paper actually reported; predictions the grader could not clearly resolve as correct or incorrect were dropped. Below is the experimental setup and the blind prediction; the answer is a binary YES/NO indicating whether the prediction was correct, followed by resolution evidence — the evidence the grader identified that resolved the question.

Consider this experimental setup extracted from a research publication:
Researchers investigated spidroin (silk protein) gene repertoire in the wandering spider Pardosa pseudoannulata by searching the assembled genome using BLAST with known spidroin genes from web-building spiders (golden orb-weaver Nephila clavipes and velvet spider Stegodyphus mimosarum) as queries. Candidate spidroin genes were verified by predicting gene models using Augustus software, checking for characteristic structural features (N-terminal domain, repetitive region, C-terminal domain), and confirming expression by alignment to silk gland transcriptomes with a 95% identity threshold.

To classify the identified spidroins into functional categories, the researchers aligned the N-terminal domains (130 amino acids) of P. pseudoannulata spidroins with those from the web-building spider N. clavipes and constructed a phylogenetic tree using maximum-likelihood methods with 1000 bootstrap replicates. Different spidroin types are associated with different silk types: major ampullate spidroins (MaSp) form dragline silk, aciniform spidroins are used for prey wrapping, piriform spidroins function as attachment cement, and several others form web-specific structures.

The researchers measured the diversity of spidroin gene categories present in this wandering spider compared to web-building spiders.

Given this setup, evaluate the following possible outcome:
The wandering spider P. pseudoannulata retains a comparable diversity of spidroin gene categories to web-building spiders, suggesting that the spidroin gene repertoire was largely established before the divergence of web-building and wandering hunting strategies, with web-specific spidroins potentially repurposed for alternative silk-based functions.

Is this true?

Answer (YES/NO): NO